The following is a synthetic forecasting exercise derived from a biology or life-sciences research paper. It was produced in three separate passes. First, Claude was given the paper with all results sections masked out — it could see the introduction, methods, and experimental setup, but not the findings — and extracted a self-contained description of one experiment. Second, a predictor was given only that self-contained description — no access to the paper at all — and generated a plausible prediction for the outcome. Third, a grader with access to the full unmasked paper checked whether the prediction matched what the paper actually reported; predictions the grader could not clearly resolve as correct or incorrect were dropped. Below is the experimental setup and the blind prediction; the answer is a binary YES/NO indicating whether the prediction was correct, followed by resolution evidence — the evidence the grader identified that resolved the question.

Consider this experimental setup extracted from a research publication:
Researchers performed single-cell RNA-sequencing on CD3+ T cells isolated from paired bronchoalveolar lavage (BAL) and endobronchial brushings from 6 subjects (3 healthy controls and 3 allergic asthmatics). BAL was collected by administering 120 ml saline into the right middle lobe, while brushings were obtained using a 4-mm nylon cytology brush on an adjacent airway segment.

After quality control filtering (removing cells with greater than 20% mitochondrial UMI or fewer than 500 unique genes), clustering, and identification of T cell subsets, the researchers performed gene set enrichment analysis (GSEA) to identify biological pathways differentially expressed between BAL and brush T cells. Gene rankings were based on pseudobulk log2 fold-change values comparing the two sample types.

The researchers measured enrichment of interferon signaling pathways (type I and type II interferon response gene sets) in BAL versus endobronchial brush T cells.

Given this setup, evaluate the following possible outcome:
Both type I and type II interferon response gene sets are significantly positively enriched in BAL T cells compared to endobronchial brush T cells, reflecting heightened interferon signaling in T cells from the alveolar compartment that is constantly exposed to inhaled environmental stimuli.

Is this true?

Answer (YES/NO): YES